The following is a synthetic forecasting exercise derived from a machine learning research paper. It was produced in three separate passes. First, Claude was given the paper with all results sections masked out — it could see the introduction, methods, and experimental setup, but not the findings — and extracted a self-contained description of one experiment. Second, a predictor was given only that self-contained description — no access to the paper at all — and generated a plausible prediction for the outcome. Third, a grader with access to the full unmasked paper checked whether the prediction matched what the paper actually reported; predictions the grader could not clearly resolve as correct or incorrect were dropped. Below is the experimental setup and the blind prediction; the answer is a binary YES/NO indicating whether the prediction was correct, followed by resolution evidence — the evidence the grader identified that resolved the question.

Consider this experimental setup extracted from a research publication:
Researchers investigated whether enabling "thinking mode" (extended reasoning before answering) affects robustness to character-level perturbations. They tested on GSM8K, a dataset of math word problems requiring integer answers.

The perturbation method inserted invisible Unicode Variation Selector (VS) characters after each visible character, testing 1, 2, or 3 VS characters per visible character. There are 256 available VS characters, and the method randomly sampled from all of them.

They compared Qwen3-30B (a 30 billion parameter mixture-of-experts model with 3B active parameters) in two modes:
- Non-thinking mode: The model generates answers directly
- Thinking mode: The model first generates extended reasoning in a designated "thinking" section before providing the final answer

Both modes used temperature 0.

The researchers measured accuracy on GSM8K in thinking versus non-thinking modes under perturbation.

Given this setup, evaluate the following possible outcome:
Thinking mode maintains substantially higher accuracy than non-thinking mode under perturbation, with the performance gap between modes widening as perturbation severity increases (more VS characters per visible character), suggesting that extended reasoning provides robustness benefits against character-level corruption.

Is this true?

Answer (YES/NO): NO